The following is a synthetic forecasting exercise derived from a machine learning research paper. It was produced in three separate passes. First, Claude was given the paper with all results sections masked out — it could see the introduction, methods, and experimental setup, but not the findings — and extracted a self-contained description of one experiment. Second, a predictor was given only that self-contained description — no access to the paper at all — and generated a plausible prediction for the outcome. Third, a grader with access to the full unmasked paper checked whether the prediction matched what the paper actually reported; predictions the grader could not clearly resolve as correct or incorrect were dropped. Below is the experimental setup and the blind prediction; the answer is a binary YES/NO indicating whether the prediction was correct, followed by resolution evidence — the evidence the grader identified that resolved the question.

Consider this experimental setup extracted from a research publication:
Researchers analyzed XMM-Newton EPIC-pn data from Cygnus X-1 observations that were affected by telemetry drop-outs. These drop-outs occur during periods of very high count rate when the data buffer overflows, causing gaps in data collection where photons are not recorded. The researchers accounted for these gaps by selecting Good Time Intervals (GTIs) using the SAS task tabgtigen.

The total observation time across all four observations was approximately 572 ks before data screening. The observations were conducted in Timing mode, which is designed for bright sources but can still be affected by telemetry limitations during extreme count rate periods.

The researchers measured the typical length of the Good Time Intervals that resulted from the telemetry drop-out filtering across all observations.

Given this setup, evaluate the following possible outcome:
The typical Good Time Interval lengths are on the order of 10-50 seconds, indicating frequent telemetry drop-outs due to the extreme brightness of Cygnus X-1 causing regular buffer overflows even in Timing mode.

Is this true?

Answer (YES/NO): YES